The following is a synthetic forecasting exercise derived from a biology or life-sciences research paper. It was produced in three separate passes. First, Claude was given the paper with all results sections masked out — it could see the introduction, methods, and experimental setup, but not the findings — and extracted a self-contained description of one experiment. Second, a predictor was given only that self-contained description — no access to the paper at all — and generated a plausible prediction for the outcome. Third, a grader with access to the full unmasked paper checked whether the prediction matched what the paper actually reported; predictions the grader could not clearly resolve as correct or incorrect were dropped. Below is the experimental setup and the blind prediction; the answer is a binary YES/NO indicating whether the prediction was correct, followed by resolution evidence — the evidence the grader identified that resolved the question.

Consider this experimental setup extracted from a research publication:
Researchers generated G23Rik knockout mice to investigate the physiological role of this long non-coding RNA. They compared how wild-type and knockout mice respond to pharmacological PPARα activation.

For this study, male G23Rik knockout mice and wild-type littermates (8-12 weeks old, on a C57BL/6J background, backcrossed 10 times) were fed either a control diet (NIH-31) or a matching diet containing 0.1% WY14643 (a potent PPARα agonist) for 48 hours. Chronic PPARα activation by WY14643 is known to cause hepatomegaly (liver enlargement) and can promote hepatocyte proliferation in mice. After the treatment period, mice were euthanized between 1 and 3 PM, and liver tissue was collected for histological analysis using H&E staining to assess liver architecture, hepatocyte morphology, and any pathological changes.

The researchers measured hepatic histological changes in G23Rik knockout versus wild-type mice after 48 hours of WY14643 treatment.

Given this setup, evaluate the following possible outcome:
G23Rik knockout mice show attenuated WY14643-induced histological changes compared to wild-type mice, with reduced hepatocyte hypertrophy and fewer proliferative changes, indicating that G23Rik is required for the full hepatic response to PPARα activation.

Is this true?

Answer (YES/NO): NO